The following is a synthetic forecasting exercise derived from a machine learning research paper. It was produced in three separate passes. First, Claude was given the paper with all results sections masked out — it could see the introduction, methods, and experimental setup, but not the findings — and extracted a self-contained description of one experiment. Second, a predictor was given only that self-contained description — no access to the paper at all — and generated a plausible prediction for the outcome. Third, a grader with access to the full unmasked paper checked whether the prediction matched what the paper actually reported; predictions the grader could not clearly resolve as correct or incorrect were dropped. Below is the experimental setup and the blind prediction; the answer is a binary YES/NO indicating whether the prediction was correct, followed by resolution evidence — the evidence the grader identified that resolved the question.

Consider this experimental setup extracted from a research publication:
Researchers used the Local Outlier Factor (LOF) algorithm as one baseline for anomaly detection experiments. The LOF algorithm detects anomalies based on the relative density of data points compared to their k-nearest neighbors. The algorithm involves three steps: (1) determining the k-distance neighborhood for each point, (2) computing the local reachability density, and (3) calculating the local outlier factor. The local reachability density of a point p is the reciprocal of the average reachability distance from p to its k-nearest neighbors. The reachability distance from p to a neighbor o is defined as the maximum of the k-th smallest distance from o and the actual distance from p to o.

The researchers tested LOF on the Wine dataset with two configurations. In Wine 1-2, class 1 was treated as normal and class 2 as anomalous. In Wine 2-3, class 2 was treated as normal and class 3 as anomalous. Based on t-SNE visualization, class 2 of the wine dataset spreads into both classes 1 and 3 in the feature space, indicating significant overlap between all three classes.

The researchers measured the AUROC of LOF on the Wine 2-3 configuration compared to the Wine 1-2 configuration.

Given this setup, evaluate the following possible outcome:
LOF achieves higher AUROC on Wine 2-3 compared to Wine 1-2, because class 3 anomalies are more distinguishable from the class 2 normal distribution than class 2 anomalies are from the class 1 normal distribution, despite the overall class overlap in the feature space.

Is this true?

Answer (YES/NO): NO